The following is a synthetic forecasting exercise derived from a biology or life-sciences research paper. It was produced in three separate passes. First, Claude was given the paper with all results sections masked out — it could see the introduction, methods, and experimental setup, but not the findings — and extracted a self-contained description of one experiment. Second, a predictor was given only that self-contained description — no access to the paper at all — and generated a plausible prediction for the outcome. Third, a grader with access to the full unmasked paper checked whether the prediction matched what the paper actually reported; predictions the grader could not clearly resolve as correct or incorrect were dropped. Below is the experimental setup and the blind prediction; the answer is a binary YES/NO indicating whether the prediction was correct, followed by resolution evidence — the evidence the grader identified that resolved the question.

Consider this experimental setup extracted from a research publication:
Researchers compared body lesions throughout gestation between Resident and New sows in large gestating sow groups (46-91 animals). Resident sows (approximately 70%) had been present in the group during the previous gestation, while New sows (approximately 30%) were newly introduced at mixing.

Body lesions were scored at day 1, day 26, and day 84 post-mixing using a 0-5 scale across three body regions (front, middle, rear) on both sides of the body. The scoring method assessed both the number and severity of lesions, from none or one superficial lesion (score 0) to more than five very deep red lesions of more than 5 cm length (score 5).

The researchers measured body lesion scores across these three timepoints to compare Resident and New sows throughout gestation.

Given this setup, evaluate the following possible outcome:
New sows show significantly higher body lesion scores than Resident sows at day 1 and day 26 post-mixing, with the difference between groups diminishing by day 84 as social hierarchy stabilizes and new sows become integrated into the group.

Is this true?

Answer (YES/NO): NO